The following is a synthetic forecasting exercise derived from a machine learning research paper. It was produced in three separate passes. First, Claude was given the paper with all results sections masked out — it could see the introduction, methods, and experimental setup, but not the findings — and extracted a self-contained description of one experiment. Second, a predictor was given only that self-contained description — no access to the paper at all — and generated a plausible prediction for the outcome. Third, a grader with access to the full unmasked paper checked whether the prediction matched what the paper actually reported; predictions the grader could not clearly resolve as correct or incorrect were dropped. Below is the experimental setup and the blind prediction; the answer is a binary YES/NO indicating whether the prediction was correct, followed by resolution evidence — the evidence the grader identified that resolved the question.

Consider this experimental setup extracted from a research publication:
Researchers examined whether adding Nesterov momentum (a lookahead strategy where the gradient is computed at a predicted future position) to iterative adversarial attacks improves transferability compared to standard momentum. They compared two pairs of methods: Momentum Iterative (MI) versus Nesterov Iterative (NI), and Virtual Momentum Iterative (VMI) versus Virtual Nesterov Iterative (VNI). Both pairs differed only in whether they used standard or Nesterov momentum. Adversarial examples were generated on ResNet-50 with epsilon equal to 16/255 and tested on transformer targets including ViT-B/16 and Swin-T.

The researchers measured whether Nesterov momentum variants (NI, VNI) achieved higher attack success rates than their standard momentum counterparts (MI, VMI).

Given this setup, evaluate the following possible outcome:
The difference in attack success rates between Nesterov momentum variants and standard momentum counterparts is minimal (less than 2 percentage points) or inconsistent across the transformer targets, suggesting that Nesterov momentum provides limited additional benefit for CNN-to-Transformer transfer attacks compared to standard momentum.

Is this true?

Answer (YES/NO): YES